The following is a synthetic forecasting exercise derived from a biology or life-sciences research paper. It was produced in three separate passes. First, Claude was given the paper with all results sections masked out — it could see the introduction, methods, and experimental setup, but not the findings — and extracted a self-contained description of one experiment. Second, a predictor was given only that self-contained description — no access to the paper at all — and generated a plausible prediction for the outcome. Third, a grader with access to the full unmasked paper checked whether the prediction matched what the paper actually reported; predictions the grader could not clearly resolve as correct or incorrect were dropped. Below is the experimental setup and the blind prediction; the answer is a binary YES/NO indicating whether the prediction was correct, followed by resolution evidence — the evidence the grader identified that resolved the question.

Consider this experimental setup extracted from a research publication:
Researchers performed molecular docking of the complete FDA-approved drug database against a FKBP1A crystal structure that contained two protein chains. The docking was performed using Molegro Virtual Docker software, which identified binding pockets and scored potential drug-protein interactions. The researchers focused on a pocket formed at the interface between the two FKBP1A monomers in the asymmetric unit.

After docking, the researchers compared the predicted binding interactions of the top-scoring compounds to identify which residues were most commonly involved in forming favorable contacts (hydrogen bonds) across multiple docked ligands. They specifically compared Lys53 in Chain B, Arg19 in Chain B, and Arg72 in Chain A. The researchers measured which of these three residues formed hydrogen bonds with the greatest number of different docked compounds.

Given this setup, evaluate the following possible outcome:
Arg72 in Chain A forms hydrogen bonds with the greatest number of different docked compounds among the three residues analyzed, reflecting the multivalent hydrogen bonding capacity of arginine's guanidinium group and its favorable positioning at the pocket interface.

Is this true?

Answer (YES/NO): NO